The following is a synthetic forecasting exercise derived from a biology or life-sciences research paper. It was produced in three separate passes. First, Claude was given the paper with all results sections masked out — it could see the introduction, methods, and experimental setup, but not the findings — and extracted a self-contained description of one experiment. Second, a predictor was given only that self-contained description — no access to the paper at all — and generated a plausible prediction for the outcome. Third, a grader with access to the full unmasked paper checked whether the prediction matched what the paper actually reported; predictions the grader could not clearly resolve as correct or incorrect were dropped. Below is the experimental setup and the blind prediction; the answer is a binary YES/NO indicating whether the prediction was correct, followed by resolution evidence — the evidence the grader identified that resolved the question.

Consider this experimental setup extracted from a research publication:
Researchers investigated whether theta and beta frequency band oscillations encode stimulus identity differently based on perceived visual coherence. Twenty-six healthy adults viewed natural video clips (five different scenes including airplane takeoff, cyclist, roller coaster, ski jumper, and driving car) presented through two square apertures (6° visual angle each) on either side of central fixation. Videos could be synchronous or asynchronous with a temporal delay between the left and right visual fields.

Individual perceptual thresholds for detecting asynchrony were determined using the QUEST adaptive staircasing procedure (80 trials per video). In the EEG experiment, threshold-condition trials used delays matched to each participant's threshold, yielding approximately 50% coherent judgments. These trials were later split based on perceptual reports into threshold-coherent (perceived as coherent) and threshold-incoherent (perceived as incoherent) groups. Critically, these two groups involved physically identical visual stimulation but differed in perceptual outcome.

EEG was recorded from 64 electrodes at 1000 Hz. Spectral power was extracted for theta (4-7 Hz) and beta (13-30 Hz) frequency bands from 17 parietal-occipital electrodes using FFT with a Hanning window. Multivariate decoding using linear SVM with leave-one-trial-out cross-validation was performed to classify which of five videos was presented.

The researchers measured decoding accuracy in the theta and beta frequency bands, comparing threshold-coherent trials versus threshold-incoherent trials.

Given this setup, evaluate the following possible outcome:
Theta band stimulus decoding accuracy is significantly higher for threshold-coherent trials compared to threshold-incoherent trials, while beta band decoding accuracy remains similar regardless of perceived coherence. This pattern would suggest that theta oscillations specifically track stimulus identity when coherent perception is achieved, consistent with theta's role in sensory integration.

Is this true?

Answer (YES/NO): NO